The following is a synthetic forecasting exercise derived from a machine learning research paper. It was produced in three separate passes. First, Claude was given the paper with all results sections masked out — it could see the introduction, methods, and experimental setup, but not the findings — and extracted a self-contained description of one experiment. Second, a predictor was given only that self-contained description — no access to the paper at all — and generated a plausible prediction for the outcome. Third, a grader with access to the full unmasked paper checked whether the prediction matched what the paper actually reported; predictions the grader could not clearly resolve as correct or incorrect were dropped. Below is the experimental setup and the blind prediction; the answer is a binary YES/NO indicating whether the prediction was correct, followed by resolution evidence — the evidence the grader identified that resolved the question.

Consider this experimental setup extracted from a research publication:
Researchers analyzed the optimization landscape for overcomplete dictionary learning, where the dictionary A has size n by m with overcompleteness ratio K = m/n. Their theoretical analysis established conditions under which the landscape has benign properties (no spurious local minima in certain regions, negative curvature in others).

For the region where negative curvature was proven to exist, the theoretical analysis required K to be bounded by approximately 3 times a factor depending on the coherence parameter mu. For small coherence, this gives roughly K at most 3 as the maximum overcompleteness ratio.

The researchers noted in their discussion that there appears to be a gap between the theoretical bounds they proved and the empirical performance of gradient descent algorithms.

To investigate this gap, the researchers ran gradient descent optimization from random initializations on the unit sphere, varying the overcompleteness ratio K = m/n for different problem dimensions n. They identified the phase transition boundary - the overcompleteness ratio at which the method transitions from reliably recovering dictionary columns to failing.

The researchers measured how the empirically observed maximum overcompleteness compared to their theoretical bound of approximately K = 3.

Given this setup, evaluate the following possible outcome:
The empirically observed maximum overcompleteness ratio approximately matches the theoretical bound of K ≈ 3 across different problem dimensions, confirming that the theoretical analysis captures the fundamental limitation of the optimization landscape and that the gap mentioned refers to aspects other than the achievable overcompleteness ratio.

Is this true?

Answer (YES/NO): NO